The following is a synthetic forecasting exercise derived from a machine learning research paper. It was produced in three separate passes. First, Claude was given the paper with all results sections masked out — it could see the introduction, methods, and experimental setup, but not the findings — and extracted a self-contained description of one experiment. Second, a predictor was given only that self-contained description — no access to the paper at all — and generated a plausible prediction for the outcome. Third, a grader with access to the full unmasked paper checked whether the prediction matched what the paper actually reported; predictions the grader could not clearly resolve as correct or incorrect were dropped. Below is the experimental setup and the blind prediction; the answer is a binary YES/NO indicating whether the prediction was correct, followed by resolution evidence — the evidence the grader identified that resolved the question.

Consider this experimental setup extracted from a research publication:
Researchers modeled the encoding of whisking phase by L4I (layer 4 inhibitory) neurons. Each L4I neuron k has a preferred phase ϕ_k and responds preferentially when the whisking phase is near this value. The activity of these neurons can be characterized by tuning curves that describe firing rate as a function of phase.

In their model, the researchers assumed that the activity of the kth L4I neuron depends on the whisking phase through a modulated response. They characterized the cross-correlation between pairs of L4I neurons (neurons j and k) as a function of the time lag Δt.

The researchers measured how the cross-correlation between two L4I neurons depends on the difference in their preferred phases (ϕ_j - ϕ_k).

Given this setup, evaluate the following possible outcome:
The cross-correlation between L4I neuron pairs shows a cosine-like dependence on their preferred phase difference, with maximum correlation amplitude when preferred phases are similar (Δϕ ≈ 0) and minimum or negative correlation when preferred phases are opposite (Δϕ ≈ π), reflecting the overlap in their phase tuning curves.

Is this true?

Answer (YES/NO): YES